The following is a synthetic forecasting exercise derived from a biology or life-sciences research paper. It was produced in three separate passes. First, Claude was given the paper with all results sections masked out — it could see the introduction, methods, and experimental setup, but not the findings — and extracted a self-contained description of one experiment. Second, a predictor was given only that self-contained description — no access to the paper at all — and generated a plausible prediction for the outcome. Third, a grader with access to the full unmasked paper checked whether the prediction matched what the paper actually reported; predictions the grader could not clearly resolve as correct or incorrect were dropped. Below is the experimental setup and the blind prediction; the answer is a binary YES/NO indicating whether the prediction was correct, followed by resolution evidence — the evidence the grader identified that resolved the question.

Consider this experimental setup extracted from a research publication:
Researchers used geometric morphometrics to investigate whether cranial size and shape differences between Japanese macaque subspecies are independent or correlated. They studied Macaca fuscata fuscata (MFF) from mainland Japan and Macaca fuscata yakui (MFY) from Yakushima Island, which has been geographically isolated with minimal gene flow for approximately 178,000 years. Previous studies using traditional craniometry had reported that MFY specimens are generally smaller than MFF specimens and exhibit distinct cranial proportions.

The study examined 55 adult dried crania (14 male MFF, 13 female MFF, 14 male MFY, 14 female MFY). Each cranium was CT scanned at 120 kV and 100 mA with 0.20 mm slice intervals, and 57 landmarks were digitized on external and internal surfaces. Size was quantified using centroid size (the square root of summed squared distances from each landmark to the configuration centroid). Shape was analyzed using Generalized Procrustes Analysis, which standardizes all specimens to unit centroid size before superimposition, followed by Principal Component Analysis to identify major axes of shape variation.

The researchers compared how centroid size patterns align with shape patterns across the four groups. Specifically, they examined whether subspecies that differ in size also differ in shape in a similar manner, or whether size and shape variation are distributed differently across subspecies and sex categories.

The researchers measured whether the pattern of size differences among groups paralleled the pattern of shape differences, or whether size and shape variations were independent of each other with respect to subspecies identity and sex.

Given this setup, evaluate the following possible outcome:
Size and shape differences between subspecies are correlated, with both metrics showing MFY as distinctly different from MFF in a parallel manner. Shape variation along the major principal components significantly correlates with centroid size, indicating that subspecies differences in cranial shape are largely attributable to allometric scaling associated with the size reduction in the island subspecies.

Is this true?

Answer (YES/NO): NO